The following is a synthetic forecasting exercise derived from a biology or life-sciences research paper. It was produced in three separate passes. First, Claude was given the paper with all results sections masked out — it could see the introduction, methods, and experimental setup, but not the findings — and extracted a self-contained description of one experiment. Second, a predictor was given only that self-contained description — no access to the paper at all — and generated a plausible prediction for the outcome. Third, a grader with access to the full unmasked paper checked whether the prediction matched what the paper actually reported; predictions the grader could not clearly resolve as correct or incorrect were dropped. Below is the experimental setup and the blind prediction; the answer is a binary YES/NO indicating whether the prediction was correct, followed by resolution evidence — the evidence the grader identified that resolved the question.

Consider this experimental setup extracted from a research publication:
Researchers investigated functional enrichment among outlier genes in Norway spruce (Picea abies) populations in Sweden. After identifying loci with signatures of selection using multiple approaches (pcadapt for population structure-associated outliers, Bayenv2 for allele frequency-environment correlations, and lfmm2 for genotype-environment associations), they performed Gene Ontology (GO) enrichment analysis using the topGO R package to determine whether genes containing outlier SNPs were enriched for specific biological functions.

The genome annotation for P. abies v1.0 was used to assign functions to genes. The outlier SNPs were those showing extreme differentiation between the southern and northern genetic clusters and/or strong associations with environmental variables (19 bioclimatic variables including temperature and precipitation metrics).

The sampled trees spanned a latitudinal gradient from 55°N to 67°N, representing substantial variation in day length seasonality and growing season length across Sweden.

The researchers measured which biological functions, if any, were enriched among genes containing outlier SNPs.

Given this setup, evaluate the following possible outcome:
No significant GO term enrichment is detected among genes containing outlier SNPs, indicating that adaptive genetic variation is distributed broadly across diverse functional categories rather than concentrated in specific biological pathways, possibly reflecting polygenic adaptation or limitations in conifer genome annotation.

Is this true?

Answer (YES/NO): NO